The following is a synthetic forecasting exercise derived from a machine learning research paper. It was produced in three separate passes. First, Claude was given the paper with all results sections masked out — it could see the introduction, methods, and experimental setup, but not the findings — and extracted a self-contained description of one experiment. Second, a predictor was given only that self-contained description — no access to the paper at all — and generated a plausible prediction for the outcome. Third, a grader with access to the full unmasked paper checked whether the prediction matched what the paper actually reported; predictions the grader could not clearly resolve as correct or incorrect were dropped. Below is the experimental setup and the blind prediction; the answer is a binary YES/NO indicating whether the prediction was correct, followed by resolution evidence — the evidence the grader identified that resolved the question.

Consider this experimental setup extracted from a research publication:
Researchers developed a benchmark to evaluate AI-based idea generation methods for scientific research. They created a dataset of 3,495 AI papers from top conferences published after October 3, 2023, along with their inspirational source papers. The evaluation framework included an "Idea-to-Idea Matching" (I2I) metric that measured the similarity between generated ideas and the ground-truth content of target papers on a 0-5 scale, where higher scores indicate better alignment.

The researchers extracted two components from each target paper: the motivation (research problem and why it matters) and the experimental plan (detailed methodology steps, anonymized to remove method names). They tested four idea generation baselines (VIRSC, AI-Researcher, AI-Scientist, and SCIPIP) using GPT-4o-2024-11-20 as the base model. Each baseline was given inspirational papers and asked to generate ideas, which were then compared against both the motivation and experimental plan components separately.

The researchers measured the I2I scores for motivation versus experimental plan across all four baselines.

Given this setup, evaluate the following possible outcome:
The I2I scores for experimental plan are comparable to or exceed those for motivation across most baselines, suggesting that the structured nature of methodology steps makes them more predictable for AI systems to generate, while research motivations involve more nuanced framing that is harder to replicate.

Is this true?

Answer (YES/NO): NO